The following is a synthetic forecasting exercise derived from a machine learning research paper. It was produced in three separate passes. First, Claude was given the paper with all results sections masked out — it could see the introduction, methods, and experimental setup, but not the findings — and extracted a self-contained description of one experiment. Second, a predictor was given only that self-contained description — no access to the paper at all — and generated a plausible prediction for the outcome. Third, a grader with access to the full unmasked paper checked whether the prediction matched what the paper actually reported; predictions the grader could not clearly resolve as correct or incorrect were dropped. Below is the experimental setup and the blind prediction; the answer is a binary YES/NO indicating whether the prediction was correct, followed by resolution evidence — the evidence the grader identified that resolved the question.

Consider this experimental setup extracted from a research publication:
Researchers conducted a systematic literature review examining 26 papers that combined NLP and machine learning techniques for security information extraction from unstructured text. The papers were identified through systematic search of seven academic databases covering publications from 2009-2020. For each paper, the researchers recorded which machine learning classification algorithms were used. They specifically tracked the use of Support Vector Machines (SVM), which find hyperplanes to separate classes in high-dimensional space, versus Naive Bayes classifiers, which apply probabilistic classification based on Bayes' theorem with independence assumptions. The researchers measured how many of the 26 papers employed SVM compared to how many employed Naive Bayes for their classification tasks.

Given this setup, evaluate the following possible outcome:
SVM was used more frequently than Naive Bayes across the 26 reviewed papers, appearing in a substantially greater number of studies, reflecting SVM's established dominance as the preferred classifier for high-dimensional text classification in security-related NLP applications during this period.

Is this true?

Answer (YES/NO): YES